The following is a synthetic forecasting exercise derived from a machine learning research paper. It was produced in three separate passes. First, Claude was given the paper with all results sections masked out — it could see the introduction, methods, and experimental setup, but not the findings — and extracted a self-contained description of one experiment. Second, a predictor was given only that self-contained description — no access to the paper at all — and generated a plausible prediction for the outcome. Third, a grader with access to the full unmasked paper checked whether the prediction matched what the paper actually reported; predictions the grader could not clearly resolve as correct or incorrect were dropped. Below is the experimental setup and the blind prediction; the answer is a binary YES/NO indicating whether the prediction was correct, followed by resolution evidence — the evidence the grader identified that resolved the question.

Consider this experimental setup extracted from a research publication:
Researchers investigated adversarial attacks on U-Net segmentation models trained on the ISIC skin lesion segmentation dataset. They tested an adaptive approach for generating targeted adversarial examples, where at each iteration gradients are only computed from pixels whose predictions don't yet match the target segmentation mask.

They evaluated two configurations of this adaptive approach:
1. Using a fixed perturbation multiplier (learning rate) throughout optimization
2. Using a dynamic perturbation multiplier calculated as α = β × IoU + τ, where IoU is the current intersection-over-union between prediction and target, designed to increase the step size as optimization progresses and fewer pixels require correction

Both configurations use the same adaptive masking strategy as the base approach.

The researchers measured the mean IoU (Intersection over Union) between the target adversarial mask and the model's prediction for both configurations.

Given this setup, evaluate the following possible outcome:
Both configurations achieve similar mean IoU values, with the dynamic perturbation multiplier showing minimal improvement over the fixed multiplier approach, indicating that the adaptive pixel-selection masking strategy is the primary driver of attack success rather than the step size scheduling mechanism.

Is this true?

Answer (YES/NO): YES